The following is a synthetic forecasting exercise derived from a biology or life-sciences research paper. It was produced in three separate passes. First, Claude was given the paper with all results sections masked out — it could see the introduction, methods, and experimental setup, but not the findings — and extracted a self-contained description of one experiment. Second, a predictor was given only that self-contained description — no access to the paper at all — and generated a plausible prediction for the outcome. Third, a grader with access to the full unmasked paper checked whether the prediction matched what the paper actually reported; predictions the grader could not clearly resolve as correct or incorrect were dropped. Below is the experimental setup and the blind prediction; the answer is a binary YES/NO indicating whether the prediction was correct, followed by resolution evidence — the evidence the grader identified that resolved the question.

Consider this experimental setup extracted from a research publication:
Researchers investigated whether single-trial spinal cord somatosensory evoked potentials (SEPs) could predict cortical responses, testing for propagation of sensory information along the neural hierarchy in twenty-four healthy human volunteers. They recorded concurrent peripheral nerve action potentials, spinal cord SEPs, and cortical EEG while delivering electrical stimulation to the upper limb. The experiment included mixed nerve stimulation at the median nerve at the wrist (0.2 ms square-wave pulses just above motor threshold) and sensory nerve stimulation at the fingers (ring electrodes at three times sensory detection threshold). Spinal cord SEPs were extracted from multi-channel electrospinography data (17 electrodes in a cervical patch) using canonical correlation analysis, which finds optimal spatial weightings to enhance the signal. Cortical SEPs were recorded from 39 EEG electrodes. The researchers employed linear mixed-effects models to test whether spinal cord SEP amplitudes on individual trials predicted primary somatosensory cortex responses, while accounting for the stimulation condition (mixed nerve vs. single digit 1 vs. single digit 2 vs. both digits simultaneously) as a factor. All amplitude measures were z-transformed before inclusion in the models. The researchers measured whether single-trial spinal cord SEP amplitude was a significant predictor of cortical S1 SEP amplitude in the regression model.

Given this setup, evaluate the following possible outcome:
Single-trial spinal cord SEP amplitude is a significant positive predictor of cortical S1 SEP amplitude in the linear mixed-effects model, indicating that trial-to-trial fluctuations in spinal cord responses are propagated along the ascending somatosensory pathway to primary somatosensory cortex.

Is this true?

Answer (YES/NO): NO